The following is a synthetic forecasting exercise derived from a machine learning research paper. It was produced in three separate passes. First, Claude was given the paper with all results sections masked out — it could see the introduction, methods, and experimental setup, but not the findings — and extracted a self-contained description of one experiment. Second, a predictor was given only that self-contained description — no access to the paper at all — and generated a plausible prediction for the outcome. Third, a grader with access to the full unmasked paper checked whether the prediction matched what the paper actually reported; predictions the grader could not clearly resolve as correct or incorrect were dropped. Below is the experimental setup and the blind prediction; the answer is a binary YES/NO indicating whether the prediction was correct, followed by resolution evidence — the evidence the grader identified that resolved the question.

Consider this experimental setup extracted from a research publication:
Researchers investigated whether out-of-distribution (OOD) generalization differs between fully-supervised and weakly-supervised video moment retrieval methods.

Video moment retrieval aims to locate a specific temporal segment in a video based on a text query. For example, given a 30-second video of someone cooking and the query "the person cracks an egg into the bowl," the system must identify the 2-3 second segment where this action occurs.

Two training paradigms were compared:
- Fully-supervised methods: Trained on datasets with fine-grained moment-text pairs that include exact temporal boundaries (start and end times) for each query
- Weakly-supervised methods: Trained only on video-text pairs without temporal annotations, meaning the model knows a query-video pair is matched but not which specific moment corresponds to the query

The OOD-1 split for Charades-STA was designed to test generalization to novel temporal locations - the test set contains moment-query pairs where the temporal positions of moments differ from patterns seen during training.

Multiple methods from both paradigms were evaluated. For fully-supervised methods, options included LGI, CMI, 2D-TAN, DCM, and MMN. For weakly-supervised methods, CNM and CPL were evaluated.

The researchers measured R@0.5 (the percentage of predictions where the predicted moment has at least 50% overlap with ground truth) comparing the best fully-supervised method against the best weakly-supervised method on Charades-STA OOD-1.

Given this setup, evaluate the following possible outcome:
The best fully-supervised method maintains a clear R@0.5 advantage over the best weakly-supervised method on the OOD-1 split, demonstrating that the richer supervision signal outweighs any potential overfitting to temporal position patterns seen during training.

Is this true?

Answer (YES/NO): YES